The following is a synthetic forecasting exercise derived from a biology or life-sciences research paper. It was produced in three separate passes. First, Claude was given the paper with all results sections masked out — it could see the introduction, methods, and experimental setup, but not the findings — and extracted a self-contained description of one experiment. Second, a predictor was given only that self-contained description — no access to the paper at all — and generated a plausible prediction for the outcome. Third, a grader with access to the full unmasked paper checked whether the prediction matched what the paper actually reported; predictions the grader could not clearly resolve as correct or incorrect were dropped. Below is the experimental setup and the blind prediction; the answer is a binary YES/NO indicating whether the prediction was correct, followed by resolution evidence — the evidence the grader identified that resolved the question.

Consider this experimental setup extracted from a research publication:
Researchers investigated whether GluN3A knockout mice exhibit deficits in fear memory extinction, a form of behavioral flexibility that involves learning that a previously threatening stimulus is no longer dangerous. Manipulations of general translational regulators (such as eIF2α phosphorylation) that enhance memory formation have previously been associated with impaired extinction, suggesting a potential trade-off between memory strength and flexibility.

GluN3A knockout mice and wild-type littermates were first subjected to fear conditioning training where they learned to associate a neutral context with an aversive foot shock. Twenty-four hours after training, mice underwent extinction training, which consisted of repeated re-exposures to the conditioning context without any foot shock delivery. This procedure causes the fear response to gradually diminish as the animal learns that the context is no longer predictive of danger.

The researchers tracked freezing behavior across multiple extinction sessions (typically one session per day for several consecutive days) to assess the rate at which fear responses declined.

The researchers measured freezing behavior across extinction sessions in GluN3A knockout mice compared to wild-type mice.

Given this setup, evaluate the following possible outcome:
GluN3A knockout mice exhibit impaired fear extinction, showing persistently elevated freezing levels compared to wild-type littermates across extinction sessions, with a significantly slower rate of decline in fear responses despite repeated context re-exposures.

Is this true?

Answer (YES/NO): NO